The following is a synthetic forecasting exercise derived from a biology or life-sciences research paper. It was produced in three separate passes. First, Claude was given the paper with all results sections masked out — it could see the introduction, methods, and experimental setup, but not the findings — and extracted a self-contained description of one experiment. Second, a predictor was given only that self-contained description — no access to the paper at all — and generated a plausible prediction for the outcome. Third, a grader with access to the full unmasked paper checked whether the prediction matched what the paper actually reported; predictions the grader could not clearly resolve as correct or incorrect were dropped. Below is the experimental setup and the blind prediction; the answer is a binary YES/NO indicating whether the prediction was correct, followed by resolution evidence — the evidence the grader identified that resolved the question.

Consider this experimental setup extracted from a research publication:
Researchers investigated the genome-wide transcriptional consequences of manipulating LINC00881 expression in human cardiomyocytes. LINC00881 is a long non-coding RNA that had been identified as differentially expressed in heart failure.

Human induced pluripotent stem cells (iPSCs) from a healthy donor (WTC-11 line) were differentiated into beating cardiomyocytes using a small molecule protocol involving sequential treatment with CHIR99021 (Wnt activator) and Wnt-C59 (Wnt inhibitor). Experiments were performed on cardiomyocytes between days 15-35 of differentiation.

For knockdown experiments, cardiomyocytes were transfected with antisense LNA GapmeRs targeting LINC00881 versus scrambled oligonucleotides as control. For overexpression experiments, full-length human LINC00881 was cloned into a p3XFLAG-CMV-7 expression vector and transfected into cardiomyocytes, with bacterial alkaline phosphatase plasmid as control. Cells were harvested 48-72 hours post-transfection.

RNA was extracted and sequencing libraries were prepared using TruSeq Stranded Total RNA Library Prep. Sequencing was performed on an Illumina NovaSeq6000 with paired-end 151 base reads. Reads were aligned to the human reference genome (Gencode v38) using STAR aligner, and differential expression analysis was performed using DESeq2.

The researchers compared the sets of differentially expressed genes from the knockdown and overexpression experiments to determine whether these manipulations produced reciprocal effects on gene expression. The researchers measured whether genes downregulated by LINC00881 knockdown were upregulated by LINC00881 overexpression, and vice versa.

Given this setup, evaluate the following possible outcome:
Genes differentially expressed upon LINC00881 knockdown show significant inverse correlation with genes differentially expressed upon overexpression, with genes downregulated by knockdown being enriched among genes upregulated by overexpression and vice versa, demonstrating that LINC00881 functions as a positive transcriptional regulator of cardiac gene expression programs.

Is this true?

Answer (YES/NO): YES